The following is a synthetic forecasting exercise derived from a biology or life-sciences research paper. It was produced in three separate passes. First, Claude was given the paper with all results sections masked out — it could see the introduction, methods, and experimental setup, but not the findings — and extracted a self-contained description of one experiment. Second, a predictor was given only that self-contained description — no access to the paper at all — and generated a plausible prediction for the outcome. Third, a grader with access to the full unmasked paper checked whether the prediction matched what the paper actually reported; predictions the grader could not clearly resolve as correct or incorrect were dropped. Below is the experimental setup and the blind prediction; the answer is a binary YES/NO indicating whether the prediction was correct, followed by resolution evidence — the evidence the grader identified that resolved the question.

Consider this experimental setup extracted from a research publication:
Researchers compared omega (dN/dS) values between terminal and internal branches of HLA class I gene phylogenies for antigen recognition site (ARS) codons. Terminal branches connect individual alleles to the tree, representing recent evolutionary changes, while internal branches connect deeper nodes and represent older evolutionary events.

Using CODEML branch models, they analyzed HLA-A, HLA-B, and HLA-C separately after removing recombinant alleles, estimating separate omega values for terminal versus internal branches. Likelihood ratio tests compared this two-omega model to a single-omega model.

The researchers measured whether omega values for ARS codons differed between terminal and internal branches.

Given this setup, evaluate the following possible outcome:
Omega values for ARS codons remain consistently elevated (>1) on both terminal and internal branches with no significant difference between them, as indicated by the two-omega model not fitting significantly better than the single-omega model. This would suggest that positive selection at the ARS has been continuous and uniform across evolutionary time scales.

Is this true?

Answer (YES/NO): NO